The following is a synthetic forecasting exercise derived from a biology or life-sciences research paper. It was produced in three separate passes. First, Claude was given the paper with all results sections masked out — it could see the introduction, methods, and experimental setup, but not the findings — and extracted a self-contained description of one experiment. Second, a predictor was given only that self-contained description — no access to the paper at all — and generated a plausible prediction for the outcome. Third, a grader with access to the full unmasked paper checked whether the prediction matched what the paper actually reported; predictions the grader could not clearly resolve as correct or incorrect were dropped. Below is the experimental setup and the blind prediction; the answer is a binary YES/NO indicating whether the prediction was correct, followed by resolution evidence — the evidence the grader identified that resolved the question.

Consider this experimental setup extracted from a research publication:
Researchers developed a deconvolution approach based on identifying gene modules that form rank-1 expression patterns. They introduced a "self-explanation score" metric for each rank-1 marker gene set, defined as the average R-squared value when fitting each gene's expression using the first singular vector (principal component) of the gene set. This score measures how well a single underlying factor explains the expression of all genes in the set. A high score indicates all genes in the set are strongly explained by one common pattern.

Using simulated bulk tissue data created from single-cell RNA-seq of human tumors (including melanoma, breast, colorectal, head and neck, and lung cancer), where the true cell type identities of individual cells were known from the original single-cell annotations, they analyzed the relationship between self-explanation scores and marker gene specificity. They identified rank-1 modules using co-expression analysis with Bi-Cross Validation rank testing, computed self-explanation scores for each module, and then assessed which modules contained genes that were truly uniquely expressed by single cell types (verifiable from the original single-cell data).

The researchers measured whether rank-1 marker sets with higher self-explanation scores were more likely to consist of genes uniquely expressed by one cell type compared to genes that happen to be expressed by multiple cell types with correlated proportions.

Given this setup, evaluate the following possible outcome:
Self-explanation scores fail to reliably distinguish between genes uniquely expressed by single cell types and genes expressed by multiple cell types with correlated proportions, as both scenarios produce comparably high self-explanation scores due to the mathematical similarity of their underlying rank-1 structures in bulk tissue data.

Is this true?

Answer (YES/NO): NO